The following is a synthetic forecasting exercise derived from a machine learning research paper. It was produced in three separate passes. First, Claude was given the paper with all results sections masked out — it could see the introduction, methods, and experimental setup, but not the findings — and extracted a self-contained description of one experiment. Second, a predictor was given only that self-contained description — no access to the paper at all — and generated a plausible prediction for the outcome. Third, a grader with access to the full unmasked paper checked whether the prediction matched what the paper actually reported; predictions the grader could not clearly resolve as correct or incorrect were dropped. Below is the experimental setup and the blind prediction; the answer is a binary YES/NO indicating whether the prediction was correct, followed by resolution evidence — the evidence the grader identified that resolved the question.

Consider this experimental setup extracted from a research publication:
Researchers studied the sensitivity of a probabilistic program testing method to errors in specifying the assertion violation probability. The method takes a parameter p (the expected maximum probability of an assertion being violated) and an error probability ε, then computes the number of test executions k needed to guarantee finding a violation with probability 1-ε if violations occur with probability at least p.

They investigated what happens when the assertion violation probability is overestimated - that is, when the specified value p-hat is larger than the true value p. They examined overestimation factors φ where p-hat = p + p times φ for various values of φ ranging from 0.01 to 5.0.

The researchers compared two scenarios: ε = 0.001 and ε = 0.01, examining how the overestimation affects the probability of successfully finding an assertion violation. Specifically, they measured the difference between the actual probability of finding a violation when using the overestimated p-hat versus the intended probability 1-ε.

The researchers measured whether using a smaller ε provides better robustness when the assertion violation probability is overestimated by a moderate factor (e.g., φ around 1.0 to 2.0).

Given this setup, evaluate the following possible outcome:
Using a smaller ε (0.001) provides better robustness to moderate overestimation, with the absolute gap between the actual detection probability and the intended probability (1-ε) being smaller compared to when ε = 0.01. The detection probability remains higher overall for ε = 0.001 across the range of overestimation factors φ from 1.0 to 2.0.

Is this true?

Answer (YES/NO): YES